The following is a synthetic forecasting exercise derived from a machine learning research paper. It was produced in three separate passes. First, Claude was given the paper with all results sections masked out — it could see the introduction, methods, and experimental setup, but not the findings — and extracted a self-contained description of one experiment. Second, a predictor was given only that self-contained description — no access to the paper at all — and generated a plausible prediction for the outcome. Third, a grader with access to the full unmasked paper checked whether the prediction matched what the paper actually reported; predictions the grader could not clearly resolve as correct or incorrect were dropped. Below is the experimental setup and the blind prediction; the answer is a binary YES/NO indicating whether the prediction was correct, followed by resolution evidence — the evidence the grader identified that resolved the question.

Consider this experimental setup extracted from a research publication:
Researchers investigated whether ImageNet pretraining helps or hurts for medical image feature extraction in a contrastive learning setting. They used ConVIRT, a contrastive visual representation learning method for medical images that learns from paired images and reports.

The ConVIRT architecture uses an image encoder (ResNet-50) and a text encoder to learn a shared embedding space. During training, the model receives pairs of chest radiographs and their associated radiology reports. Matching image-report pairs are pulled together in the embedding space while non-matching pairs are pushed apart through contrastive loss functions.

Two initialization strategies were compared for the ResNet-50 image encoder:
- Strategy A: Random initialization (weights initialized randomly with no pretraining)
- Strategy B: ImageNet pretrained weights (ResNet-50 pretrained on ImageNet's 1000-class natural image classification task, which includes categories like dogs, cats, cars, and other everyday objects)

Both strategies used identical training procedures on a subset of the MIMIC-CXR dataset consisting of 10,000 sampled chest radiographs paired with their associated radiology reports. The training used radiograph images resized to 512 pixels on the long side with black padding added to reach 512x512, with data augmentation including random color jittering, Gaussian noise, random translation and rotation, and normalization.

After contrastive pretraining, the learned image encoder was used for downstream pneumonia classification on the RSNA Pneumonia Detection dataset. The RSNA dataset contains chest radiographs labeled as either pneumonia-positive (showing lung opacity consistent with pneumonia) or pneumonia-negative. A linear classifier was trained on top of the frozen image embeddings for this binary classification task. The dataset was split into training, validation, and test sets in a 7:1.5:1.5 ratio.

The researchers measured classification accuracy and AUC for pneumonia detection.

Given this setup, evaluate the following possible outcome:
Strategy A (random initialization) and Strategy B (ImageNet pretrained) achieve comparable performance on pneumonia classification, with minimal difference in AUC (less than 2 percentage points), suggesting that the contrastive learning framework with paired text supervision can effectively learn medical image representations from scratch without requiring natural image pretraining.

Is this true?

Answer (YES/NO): NO